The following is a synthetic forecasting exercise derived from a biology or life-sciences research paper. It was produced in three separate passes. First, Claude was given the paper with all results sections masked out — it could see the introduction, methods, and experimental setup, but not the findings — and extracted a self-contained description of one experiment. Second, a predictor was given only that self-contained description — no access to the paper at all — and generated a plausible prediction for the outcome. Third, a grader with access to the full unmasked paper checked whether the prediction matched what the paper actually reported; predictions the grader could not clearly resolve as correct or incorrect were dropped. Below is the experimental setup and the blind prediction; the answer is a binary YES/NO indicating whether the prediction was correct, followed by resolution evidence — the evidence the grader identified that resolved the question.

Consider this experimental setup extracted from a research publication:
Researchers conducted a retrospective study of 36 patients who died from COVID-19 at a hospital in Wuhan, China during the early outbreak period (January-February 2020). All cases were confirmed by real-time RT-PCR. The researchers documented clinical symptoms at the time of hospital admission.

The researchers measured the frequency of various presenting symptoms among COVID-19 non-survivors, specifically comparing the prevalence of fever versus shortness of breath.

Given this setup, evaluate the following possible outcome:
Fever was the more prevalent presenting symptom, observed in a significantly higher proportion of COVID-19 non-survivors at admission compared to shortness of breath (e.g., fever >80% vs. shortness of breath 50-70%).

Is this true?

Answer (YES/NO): YES